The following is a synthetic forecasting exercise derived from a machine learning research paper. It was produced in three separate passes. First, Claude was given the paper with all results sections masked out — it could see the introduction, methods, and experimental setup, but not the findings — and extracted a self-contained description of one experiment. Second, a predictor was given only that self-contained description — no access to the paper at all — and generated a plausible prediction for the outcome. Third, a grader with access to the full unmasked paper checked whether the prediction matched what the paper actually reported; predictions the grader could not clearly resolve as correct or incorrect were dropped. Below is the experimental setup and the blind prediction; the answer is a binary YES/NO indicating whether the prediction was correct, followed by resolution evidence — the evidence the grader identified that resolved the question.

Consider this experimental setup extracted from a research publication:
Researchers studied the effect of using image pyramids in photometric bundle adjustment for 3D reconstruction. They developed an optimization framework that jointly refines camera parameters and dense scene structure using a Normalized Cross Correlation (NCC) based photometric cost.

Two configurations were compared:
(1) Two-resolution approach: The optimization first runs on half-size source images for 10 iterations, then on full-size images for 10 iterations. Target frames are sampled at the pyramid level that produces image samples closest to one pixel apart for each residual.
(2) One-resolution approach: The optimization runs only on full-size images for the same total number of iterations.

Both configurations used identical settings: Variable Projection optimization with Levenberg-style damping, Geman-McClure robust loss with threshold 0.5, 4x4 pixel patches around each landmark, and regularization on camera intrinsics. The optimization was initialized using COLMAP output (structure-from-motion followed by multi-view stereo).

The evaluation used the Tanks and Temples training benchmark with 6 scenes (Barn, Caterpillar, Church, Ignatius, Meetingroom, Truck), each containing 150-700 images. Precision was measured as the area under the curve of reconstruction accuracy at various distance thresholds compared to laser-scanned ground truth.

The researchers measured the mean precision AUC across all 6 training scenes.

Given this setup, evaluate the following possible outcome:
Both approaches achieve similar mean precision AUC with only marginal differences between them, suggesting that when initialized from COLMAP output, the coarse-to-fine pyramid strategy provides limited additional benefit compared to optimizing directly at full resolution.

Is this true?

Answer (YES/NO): NO